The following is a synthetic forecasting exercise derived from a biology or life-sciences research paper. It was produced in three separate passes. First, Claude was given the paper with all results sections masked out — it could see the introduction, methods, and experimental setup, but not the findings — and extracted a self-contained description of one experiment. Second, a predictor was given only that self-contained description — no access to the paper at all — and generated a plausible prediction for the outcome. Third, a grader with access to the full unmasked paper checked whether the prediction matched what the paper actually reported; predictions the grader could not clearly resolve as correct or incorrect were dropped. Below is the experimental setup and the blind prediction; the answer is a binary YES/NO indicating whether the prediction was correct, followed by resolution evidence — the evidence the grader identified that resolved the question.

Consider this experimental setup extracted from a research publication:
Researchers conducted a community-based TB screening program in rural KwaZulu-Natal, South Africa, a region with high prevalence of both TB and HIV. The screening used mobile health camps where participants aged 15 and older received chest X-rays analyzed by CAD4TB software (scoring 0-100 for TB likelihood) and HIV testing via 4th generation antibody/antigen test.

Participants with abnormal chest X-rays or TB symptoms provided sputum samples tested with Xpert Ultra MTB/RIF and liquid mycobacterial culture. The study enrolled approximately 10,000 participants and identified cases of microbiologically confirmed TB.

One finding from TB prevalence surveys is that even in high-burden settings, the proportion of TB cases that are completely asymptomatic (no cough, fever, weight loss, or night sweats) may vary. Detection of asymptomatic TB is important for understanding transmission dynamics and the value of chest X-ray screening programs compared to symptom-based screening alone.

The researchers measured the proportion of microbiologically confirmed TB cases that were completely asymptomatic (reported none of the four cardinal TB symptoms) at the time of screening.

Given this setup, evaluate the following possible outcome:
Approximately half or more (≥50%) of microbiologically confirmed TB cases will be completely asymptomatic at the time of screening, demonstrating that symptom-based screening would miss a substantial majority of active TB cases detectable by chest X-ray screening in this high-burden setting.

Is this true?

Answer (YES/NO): YES